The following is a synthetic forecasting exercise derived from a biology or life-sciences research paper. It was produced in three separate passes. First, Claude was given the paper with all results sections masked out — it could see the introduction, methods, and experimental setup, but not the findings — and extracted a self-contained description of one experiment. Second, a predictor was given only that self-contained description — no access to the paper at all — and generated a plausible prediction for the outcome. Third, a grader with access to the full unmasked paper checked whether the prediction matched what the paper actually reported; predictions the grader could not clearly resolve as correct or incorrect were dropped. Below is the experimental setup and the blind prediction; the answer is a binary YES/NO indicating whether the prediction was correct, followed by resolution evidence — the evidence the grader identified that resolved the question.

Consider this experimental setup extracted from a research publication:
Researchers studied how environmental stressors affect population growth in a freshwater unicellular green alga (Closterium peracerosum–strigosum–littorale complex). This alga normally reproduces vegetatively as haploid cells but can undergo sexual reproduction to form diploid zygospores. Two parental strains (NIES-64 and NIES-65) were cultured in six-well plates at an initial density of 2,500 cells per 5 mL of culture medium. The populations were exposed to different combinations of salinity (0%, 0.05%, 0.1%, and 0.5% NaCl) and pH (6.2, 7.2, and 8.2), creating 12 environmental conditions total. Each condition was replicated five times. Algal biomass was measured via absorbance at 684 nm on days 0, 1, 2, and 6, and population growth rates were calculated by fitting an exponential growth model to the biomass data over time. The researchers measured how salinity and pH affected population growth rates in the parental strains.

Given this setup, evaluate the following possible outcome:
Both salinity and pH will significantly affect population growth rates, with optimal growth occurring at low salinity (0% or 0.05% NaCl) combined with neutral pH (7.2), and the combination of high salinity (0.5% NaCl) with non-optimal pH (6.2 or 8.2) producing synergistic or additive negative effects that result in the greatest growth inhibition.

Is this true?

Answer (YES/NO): NO